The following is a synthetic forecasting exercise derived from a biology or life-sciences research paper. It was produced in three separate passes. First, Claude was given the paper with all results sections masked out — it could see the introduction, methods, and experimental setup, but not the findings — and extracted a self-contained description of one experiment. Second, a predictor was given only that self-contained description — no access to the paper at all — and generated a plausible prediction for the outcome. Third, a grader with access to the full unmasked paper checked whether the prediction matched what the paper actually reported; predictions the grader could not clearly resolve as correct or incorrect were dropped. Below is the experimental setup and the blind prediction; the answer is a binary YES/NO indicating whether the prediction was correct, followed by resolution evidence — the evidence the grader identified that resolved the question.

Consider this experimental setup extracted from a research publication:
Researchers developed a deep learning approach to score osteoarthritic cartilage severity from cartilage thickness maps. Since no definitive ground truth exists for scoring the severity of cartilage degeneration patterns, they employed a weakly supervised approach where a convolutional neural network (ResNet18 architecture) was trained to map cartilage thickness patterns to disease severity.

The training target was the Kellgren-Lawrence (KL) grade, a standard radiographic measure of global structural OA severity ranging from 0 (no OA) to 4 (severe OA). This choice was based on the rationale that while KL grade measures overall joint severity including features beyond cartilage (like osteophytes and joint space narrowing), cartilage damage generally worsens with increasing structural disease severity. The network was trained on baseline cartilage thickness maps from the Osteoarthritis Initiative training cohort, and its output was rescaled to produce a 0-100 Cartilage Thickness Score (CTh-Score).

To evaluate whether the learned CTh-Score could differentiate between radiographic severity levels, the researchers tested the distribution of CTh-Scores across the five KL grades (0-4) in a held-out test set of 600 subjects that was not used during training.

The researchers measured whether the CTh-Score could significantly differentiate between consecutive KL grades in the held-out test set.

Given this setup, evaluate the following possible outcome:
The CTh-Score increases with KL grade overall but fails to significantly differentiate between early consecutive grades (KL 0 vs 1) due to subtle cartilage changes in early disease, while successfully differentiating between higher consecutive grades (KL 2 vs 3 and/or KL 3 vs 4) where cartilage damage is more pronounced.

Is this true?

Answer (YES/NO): NO